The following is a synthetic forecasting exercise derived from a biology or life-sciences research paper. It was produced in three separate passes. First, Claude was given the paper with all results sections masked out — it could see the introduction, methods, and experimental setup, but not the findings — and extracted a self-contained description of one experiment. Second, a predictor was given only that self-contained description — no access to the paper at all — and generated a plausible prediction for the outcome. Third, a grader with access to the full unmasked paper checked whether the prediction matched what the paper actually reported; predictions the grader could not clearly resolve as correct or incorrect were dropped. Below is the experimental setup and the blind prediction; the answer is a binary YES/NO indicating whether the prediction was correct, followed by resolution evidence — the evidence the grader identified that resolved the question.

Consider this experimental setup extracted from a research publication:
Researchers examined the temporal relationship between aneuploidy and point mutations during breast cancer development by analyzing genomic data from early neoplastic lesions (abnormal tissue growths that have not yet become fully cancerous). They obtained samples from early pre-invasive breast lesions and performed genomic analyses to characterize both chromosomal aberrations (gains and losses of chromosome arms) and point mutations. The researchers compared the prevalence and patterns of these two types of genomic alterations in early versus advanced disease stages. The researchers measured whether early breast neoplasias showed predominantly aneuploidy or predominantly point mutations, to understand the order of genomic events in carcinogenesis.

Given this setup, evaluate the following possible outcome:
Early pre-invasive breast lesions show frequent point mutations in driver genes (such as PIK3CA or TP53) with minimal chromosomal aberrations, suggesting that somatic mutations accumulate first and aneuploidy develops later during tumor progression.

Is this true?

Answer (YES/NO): NO